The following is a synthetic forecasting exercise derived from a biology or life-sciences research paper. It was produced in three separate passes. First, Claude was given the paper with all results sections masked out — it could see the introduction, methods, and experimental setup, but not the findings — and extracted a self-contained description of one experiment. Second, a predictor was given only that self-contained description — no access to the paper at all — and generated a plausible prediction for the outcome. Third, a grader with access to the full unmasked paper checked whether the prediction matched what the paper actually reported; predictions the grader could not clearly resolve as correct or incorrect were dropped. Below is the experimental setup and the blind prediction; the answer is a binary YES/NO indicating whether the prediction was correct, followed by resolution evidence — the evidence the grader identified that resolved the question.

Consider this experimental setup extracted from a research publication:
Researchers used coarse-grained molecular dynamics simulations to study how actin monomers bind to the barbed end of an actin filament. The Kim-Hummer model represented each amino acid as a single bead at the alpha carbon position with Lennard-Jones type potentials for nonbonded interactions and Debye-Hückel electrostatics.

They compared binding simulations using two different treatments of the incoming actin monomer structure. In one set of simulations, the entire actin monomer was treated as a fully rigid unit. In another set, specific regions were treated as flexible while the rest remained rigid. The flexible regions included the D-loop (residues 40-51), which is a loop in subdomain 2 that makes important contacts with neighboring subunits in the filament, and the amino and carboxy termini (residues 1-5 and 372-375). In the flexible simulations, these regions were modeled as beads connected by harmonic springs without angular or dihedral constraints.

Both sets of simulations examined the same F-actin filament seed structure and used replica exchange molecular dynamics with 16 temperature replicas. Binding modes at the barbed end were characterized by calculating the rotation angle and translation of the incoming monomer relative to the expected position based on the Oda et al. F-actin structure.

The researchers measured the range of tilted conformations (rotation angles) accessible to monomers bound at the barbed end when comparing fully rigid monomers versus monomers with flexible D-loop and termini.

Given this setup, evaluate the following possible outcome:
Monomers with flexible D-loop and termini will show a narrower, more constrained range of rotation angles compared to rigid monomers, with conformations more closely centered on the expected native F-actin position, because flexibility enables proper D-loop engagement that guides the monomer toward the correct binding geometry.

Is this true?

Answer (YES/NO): NO